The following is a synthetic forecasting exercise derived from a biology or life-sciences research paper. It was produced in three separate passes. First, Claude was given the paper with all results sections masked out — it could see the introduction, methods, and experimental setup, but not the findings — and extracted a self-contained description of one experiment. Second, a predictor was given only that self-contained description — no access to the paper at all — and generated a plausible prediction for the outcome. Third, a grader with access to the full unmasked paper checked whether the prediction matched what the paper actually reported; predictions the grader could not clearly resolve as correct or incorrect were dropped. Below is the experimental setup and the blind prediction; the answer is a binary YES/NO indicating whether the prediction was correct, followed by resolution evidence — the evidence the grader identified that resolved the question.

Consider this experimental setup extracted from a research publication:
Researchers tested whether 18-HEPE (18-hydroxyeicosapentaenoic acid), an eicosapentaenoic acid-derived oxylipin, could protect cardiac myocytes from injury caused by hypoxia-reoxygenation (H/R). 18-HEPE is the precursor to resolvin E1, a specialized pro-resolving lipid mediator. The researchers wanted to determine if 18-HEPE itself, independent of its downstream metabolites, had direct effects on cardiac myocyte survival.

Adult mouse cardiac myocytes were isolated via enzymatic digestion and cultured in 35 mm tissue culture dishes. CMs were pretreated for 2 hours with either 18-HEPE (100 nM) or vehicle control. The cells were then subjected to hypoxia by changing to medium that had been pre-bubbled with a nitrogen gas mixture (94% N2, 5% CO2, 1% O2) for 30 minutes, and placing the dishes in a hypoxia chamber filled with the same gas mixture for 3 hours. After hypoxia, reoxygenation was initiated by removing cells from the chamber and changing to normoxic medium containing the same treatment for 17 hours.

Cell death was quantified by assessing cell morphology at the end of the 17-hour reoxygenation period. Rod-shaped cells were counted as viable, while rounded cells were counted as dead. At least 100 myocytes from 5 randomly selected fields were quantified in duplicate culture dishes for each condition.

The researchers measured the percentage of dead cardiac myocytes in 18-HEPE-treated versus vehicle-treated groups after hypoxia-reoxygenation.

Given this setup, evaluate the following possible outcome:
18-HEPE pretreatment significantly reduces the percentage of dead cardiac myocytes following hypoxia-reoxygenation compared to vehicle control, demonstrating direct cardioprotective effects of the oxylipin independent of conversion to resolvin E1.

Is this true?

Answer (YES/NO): NO